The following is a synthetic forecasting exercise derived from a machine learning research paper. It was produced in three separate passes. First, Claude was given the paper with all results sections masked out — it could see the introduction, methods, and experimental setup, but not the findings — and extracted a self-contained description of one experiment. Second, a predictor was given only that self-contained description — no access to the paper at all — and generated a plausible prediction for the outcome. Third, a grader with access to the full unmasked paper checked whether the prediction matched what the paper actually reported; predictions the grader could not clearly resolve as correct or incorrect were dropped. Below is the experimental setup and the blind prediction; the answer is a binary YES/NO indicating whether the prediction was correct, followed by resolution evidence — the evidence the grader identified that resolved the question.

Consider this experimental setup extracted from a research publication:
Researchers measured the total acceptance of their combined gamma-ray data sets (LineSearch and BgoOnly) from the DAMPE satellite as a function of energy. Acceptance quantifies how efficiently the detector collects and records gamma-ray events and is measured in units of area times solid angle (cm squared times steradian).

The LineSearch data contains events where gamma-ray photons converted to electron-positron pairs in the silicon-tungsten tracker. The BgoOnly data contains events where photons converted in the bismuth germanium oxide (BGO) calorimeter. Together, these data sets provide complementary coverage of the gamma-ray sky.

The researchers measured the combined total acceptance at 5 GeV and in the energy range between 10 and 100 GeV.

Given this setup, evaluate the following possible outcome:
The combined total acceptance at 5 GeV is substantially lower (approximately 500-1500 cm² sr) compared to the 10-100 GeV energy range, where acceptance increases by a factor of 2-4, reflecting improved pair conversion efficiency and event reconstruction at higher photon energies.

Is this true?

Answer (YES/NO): NO